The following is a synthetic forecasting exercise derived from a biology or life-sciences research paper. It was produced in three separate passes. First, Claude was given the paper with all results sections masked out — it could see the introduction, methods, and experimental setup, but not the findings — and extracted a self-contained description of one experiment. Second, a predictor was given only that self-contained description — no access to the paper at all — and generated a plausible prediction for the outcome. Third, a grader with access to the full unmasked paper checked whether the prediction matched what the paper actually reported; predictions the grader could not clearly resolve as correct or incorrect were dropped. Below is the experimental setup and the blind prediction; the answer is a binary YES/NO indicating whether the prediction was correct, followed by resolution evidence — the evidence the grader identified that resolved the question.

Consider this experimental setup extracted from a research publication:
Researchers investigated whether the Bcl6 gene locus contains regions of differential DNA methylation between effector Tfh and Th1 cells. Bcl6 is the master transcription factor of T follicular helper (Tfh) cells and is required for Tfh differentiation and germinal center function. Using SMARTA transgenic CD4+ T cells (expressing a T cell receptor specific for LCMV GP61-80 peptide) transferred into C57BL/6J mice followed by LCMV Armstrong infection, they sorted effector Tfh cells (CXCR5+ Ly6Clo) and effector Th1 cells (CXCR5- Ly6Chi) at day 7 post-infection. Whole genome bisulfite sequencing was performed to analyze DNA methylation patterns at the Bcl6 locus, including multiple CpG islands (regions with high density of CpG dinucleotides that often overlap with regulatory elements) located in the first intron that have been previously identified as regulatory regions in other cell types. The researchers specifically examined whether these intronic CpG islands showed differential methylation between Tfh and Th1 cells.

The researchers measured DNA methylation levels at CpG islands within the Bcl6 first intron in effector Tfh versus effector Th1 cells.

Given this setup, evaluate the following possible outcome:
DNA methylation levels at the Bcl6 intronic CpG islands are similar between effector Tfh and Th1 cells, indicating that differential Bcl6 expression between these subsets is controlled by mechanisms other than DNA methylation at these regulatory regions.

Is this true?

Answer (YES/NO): NO